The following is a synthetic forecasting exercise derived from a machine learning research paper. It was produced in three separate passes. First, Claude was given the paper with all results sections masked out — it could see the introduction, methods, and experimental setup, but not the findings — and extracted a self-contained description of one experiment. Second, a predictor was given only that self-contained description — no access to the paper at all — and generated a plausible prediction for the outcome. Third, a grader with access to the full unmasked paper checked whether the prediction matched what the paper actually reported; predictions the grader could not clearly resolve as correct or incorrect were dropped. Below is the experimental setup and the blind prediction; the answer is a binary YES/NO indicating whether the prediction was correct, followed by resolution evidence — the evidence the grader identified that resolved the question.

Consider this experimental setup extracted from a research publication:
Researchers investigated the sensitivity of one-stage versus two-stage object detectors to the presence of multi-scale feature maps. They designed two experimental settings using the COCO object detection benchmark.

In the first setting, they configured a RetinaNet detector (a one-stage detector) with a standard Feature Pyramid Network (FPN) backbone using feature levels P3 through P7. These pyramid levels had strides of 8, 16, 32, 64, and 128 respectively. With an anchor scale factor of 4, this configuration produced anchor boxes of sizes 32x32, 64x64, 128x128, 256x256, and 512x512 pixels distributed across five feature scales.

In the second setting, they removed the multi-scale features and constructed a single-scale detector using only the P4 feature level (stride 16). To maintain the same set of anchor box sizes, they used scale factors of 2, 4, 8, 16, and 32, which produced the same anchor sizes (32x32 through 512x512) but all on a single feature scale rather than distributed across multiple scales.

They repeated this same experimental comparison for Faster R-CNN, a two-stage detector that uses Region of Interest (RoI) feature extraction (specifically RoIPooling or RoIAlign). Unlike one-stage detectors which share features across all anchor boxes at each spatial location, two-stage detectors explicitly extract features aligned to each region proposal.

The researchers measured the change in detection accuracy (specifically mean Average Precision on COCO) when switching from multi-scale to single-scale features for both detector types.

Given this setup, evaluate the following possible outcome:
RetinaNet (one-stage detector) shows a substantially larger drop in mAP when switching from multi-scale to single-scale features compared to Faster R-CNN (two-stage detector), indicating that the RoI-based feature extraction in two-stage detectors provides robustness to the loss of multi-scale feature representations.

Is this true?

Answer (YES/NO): YES